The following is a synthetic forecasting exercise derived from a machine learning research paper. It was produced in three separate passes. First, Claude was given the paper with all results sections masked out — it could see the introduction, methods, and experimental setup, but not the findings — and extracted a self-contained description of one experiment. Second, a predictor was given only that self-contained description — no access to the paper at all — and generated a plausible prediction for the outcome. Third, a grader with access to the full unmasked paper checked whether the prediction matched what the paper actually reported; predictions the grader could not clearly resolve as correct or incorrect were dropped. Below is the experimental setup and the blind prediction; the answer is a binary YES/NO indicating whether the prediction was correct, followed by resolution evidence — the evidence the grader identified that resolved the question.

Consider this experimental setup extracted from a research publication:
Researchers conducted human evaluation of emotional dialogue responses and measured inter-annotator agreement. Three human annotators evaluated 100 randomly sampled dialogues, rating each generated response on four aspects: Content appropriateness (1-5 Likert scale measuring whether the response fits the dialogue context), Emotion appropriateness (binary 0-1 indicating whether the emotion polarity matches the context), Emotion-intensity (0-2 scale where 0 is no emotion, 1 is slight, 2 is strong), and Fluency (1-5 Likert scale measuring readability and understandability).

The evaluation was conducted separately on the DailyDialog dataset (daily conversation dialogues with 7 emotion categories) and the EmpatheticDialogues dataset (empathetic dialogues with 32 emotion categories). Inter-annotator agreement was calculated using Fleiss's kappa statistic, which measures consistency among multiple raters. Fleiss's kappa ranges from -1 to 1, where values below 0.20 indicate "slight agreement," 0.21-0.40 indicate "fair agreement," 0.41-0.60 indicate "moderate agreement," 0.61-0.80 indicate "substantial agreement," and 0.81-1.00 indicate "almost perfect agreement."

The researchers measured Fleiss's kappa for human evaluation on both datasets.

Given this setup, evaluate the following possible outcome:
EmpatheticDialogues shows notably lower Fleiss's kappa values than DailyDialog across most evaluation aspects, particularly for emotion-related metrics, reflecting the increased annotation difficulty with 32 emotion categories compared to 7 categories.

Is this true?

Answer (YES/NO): NO